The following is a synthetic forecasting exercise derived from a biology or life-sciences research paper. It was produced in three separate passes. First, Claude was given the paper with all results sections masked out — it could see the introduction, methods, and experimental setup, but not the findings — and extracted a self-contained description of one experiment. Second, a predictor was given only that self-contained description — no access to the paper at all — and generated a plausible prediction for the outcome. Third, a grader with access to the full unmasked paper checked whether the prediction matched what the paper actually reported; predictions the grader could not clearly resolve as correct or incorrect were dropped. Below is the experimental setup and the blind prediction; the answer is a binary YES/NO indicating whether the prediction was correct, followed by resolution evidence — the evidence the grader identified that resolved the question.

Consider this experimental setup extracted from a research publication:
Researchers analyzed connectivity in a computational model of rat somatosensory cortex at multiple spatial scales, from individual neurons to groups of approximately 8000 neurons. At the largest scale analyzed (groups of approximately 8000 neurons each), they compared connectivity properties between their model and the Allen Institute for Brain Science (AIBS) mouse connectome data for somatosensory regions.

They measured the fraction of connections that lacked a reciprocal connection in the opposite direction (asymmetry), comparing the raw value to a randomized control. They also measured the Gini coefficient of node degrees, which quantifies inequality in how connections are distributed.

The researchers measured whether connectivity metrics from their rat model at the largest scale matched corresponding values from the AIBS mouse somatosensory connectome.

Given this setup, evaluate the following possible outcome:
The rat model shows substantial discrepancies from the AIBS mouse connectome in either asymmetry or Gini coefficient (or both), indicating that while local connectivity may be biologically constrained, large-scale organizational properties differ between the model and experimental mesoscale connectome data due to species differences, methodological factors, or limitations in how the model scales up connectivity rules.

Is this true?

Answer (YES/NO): NO